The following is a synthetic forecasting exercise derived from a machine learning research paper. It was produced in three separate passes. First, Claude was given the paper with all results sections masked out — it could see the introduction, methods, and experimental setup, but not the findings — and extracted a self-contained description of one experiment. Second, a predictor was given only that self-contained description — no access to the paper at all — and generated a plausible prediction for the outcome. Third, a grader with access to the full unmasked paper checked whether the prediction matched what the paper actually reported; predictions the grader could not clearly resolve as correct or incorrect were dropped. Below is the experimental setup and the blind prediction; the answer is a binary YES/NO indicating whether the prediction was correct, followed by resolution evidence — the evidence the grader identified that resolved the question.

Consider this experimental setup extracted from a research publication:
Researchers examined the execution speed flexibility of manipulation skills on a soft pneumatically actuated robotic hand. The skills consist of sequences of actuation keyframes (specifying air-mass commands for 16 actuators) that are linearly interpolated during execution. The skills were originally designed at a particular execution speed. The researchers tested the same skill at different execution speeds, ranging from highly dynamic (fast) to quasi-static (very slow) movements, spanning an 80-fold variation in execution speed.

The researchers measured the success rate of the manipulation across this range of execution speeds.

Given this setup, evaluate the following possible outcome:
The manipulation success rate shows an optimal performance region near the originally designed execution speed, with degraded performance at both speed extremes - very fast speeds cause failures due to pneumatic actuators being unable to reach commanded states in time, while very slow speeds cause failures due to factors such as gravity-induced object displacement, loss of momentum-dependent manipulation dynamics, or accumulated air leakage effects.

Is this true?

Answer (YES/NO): NO